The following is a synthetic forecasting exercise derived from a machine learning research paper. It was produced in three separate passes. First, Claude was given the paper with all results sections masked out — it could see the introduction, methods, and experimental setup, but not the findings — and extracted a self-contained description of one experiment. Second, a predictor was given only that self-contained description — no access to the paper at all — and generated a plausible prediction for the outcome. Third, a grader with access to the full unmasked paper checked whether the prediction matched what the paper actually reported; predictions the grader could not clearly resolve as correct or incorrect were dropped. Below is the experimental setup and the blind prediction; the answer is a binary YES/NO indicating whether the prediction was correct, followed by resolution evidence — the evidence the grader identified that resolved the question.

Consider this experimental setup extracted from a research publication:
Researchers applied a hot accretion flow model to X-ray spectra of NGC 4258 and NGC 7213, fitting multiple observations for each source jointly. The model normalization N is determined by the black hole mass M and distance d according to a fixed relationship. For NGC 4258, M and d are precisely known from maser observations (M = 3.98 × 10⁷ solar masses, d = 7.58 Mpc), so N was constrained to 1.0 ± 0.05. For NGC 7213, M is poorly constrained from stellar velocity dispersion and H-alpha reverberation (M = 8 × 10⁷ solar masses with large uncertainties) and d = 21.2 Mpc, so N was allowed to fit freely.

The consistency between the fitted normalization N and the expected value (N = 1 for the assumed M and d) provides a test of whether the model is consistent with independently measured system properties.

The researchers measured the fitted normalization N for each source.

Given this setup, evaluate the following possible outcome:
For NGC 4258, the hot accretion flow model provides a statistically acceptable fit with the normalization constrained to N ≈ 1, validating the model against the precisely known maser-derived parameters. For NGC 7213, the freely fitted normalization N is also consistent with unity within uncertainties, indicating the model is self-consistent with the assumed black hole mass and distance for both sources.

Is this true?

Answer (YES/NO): NO